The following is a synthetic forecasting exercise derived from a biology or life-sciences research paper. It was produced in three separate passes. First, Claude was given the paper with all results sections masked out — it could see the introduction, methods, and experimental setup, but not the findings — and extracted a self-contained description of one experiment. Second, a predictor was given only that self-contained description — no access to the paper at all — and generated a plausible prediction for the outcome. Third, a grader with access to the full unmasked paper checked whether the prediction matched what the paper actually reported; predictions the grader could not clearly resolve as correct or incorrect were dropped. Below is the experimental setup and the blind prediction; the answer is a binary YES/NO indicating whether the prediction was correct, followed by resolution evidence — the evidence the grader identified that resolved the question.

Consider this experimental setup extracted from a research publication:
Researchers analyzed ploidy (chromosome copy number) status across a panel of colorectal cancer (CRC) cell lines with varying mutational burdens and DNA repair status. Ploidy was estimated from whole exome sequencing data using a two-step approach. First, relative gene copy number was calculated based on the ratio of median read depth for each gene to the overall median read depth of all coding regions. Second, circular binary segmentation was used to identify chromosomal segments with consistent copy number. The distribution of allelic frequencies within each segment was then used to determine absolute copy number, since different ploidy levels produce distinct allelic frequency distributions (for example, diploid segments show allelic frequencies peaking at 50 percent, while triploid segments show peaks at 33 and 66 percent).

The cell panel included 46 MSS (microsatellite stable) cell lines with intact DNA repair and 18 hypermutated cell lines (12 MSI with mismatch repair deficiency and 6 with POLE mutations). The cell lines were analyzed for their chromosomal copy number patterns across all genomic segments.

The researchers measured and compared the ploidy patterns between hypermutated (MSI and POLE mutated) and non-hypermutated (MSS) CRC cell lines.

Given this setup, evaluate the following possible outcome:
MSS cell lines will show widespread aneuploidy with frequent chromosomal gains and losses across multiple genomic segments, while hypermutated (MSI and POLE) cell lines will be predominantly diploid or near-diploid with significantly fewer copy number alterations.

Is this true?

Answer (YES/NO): YES